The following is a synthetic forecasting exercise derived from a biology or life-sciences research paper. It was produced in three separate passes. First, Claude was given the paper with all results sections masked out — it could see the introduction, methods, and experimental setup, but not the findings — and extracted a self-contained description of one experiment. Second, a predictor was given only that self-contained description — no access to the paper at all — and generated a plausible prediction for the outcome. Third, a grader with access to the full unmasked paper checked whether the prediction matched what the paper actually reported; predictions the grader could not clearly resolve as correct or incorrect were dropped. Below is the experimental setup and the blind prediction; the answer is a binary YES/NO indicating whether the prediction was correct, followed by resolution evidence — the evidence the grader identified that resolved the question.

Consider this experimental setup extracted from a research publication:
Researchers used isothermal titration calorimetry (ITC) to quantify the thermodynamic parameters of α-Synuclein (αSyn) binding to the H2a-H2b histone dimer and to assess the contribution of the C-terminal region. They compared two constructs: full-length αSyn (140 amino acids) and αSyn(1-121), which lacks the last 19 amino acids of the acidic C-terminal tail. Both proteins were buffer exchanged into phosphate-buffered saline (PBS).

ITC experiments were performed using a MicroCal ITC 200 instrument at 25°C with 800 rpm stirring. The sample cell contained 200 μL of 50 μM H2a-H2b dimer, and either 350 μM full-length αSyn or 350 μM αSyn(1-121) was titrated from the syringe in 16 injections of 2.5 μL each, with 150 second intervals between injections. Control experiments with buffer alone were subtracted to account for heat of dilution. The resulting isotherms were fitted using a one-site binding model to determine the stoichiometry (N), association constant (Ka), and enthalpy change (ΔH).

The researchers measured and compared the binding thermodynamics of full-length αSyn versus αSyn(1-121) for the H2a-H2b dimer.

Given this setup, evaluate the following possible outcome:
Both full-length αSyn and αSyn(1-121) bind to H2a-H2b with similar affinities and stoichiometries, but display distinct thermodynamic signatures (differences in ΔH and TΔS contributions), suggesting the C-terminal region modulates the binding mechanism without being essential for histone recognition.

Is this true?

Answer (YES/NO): NO